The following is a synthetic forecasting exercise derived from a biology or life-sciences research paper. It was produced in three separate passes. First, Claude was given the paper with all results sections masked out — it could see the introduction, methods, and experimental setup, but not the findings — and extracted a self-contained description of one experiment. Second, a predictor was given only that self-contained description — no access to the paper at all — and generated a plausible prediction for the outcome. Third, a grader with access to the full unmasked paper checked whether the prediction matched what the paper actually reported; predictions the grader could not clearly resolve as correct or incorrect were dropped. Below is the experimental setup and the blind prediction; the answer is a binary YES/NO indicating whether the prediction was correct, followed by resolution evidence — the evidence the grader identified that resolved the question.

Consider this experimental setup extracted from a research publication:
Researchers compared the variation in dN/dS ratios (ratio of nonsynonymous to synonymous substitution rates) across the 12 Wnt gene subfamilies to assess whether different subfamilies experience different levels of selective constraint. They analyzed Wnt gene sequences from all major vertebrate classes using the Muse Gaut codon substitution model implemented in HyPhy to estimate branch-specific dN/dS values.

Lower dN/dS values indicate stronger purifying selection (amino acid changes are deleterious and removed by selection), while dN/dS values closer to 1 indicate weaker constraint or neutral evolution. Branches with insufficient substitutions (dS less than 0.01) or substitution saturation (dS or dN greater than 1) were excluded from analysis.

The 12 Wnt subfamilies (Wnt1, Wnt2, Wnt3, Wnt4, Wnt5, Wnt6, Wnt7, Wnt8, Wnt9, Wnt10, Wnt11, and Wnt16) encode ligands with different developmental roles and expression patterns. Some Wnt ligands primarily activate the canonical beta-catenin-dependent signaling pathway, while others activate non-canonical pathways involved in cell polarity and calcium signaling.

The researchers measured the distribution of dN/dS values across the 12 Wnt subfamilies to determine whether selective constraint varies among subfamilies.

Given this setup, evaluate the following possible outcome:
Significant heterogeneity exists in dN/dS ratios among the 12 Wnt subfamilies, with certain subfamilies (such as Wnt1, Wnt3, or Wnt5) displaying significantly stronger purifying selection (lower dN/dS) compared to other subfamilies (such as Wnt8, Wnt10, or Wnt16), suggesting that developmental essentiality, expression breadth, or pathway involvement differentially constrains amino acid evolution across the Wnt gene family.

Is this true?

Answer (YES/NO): YES